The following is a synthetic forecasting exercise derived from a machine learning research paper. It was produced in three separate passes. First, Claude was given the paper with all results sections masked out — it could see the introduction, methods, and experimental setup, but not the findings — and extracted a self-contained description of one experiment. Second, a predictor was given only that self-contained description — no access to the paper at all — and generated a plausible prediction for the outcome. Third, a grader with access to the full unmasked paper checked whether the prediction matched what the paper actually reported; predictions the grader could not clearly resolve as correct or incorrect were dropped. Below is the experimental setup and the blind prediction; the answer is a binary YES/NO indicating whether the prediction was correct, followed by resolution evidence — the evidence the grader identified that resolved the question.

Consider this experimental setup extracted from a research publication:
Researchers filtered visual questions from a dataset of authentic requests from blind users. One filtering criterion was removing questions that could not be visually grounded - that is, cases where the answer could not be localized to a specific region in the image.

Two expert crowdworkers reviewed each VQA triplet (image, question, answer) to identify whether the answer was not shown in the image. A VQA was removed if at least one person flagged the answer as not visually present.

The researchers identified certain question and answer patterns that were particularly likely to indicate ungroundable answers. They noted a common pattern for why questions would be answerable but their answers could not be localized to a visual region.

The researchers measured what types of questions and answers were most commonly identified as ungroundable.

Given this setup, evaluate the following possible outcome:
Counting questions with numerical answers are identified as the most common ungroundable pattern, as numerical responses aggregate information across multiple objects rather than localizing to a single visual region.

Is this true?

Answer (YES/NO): NO